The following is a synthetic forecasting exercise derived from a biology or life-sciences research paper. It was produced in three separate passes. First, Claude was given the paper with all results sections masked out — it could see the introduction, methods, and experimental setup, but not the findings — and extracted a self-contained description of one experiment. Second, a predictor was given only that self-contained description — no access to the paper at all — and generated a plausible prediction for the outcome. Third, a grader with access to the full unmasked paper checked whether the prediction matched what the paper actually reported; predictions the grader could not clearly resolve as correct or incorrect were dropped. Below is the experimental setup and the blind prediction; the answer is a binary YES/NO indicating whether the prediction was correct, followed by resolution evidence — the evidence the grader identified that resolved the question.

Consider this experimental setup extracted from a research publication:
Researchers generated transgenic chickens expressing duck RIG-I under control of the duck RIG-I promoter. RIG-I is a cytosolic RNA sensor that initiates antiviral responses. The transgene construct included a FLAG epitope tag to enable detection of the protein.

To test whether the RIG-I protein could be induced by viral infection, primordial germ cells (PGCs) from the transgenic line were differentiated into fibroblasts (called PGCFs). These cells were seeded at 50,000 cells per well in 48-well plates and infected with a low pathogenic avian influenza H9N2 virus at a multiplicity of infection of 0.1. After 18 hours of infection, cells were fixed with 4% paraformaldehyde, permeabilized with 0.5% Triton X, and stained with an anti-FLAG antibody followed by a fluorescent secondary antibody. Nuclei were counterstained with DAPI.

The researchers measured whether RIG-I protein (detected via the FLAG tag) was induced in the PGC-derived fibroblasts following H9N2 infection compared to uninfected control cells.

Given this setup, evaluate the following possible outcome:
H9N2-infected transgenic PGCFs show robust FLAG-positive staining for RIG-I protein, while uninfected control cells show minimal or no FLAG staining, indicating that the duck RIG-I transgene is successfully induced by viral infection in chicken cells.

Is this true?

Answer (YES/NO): YES